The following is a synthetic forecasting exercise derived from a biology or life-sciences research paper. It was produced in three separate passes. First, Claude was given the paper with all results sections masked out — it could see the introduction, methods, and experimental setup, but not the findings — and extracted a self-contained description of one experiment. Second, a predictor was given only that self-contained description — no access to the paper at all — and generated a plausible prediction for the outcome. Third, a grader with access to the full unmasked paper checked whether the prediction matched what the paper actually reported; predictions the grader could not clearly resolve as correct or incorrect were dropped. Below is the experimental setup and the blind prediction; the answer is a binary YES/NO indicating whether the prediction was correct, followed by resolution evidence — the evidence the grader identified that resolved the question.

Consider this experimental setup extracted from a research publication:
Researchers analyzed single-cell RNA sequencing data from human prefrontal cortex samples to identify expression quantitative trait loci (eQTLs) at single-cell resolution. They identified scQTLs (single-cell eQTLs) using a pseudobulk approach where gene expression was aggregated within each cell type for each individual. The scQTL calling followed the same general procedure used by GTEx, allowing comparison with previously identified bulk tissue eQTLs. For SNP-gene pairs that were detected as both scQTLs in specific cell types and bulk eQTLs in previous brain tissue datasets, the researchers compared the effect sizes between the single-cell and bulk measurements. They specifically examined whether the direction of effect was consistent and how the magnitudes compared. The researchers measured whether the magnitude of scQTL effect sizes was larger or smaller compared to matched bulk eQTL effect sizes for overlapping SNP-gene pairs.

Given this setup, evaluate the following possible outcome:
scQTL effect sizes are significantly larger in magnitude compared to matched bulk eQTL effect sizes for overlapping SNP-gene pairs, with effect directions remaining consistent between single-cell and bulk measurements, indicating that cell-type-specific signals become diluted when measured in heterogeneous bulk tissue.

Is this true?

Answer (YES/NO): YES